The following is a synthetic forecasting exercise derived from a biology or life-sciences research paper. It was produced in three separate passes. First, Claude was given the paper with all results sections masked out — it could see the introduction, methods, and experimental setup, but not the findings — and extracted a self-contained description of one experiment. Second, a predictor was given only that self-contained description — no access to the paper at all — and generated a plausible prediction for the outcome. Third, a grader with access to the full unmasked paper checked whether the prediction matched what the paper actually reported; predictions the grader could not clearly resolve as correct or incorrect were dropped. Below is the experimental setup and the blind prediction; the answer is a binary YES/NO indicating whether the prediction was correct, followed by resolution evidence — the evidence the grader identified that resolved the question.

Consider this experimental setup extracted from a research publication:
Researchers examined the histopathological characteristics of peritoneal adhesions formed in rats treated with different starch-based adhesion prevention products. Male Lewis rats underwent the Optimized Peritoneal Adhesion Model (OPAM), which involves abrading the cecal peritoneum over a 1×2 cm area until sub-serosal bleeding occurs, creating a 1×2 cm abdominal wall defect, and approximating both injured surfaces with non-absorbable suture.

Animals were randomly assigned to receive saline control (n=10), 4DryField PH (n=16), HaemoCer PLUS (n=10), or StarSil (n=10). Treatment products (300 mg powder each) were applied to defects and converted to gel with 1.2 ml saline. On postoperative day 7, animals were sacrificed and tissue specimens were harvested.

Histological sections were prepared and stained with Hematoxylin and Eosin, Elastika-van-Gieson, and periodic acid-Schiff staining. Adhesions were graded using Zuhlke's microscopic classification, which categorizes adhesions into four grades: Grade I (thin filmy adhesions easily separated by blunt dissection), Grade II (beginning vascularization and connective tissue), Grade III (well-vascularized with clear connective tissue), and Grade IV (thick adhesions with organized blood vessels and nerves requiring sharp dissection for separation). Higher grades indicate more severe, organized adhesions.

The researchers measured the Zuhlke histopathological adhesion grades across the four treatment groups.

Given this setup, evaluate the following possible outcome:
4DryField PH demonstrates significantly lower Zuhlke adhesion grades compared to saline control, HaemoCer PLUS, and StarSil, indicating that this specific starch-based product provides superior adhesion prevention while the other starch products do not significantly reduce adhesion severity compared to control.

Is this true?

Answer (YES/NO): YES